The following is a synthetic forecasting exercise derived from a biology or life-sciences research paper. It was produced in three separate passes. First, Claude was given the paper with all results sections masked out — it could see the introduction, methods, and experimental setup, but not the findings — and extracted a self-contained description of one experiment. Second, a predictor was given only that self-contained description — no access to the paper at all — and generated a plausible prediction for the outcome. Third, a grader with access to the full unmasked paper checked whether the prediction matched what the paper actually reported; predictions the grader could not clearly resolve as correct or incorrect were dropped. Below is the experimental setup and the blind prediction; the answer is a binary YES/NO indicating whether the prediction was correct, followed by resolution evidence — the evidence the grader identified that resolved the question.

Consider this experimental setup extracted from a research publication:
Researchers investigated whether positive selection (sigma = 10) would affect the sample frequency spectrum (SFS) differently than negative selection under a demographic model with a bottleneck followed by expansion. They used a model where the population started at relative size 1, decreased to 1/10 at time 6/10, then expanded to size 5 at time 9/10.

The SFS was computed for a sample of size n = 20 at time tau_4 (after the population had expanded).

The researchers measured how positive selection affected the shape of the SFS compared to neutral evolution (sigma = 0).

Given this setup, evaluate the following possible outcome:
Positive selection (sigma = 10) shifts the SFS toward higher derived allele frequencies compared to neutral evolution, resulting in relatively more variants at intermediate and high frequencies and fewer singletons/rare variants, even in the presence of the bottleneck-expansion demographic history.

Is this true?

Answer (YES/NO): YES